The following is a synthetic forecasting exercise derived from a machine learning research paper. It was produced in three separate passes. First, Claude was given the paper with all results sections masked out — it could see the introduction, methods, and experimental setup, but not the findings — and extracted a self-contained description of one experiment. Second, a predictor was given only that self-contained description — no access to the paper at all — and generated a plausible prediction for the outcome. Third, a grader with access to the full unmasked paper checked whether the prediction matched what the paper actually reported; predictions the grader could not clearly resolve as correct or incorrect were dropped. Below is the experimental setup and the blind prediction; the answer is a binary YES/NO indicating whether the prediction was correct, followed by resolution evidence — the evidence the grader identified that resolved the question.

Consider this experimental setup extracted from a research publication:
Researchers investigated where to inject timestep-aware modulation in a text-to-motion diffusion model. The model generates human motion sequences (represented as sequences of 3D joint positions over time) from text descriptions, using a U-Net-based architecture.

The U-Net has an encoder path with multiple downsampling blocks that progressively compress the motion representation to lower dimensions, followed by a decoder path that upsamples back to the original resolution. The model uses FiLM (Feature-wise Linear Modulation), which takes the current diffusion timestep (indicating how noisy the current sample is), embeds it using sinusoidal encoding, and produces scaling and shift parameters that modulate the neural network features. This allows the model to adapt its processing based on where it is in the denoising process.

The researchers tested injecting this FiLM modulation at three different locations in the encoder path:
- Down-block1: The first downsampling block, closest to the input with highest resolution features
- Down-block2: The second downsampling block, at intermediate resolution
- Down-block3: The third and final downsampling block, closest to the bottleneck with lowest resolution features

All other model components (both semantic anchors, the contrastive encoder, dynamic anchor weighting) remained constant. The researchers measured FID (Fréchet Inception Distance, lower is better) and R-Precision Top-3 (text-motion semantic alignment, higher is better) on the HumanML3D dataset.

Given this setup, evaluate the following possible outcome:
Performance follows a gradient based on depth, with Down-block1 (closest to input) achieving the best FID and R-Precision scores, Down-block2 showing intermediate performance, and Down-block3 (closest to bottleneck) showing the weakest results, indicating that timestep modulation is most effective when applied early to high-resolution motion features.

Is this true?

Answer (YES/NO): NO